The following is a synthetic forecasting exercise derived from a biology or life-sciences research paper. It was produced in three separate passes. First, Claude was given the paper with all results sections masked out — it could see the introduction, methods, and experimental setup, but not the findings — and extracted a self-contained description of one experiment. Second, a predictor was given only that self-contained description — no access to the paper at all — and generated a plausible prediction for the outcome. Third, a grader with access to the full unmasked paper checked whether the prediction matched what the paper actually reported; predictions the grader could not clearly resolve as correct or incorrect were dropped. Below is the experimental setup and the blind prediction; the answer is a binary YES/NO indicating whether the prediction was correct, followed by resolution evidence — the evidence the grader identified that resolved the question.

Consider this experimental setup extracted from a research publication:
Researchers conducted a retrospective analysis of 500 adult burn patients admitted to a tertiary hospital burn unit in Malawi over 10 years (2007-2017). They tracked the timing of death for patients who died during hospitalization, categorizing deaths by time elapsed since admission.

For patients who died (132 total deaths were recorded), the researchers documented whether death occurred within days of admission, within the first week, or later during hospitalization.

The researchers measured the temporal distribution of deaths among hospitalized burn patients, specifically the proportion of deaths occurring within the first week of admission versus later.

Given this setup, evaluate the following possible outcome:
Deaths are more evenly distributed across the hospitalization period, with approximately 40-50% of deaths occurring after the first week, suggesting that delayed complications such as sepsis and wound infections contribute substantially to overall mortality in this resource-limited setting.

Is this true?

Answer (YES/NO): YES